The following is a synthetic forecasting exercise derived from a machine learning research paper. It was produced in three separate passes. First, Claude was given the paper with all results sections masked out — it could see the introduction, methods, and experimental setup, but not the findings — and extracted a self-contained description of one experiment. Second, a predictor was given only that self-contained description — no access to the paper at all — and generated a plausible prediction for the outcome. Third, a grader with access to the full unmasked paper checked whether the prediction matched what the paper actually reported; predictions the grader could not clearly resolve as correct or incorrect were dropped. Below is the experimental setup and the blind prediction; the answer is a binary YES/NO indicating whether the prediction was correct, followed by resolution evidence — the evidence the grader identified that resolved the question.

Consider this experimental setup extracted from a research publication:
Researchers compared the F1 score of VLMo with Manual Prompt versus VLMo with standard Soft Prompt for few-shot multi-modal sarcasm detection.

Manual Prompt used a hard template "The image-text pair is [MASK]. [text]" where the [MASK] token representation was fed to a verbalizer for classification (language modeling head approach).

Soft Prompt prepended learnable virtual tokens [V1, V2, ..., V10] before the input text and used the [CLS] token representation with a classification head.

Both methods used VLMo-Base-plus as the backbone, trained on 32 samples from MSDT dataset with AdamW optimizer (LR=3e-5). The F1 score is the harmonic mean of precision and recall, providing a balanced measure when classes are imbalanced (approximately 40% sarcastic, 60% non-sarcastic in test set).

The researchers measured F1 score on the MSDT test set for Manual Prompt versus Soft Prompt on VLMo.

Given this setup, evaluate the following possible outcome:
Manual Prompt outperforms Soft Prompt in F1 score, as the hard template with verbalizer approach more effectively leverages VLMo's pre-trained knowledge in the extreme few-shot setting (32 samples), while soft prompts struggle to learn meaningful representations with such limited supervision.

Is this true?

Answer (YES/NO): YES